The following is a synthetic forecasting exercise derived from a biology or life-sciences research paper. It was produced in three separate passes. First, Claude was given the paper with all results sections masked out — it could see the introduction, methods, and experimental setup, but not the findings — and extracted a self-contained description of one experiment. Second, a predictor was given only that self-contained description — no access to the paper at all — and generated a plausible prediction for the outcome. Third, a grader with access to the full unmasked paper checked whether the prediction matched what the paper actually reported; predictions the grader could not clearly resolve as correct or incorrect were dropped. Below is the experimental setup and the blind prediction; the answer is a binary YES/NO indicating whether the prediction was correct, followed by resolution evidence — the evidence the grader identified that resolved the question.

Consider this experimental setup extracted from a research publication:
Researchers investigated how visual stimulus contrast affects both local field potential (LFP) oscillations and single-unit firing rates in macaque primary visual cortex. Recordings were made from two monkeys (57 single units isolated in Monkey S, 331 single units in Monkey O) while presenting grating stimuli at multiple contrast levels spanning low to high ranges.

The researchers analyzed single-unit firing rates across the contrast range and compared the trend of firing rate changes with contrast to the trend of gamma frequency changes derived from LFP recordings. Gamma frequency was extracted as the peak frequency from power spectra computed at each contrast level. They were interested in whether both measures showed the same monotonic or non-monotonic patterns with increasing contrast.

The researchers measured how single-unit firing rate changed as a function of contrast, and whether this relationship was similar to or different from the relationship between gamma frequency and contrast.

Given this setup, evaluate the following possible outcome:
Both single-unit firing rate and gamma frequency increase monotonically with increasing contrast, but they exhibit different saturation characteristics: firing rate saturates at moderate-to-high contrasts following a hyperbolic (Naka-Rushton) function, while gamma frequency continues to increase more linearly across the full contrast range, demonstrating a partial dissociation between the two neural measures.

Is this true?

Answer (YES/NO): NO